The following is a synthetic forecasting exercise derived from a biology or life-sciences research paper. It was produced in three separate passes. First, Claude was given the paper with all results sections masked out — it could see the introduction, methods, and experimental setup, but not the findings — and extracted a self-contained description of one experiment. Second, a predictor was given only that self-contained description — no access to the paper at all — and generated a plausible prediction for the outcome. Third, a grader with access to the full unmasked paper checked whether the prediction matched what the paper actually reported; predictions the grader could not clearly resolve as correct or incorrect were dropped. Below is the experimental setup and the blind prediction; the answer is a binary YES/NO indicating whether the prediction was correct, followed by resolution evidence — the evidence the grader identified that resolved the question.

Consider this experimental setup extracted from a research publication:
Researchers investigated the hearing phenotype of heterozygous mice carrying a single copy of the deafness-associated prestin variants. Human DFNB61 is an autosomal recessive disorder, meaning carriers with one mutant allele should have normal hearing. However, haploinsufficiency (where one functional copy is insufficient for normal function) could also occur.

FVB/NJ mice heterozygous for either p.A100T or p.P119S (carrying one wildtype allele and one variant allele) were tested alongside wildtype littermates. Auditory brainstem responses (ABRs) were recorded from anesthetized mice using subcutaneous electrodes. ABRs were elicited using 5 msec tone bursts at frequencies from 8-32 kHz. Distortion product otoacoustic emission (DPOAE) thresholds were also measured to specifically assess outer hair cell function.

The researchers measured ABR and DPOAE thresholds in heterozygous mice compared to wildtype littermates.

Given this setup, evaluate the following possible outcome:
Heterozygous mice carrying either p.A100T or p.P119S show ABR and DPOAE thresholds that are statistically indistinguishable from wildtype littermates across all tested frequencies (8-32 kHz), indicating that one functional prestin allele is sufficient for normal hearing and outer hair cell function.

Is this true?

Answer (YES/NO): YES